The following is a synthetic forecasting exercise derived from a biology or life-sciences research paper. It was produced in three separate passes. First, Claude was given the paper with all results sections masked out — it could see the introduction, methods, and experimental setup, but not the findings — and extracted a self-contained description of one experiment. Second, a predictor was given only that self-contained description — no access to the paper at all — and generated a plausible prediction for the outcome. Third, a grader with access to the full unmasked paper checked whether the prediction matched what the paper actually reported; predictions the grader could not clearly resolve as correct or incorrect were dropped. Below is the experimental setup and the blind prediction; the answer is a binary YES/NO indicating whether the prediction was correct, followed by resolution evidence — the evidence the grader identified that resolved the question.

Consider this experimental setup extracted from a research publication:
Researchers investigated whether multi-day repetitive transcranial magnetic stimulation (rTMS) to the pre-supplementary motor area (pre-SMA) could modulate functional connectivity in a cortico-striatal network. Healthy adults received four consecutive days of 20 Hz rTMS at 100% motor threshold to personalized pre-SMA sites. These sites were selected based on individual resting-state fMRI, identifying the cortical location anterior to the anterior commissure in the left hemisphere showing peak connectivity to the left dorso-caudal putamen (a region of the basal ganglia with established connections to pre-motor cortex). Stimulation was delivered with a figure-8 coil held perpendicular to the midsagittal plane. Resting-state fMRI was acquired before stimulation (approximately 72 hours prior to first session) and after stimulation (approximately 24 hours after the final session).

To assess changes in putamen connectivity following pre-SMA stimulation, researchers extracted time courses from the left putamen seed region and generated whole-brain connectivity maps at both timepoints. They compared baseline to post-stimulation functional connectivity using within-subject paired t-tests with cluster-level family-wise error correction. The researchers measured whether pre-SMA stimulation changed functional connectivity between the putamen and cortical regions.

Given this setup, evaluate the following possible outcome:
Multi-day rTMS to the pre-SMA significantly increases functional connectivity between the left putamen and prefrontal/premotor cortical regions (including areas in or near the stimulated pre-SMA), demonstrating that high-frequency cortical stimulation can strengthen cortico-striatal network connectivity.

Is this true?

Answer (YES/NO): YES